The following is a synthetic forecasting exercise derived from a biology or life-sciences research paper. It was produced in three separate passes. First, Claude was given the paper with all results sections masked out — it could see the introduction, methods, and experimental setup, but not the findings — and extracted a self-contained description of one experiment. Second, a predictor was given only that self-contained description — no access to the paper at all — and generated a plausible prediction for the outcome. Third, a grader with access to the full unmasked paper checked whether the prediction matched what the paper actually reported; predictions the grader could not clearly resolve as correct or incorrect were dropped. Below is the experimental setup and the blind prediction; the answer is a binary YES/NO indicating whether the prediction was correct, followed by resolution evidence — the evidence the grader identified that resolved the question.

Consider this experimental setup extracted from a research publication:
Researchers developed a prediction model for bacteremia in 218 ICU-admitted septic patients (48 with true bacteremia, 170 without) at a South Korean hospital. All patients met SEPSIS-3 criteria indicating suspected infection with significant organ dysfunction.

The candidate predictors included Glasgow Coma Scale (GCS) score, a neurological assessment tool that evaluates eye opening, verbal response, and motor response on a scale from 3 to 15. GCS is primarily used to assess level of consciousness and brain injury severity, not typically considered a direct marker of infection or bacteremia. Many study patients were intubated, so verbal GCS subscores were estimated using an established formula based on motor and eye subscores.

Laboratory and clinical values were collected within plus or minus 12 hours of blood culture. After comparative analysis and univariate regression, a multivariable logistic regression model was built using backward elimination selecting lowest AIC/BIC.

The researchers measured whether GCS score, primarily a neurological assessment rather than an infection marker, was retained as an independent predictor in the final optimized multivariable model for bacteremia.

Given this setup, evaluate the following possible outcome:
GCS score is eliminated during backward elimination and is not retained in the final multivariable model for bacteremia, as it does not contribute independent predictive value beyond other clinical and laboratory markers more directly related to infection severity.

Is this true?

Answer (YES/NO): NO